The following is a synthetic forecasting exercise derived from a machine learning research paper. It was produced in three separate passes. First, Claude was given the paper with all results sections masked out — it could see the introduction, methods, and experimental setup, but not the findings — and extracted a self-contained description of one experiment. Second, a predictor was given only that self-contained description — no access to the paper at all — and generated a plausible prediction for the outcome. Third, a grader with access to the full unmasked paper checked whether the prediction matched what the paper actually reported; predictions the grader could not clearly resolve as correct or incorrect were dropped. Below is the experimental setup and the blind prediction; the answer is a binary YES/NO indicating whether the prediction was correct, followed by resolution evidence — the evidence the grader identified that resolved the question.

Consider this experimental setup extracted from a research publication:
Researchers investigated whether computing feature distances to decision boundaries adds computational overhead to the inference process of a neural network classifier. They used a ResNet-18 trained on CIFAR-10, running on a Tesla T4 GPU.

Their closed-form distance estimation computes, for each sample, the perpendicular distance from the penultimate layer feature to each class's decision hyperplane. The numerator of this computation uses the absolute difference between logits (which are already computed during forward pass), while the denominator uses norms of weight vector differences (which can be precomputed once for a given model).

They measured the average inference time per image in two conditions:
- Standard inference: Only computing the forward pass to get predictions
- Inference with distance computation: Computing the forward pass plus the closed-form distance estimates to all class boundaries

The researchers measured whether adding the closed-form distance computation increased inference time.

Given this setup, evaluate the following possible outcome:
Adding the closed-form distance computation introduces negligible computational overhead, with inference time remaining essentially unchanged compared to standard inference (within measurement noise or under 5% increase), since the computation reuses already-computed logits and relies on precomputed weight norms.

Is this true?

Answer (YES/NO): YES